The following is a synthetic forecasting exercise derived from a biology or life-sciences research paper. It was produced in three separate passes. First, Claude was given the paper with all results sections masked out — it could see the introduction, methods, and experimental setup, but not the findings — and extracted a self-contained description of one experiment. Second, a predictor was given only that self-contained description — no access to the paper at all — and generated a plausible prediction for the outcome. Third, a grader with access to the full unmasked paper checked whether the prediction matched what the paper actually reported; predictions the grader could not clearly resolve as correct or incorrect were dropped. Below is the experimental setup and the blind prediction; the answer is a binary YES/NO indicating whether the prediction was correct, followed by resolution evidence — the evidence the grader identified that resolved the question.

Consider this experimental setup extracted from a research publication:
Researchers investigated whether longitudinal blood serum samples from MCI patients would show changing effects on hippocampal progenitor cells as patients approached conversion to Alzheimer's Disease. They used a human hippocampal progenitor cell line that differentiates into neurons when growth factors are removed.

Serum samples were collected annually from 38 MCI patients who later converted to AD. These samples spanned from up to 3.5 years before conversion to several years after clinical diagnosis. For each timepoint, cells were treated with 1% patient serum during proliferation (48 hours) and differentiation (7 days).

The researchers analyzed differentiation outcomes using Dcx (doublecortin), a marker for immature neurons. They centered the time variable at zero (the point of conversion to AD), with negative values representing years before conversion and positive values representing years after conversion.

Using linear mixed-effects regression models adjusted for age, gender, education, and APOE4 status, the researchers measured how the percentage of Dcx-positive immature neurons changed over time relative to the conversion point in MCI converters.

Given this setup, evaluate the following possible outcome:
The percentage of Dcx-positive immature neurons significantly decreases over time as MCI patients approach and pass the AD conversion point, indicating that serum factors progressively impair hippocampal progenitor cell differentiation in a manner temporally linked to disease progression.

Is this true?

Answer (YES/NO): NO